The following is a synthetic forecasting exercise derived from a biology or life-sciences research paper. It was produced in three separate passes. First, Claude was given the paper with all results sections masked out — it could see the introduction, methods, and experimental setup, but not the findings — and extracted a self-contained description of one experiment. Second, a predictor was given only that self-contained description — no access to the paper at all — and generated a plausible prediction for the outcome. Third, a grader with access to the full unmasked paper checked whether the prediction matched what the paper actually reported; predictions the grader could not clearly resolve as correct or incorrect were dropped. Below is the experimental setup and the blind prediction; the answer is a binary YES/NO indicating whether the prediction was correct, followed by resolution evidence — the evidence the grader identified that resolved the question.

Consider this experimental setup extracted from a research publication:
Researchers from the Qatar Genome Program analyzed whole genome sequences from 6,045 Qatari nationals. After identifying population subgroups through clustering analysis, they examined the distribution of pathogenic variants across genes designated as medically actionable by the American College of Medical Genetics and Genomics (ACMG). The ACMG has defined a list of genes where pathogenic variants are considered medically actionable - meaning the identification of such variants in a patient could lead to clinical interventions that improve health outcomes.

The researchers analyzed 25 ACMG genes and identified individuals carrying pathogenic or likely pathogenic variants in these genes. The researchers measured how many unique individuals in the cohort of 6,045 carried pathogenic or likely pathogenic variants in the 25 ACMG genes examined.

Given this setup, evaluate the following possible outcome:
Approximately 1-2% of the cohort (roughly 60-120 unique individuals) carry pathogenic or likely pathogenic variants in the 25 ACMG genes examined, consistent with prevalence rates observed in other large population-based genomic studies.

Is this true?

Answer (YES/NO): NO